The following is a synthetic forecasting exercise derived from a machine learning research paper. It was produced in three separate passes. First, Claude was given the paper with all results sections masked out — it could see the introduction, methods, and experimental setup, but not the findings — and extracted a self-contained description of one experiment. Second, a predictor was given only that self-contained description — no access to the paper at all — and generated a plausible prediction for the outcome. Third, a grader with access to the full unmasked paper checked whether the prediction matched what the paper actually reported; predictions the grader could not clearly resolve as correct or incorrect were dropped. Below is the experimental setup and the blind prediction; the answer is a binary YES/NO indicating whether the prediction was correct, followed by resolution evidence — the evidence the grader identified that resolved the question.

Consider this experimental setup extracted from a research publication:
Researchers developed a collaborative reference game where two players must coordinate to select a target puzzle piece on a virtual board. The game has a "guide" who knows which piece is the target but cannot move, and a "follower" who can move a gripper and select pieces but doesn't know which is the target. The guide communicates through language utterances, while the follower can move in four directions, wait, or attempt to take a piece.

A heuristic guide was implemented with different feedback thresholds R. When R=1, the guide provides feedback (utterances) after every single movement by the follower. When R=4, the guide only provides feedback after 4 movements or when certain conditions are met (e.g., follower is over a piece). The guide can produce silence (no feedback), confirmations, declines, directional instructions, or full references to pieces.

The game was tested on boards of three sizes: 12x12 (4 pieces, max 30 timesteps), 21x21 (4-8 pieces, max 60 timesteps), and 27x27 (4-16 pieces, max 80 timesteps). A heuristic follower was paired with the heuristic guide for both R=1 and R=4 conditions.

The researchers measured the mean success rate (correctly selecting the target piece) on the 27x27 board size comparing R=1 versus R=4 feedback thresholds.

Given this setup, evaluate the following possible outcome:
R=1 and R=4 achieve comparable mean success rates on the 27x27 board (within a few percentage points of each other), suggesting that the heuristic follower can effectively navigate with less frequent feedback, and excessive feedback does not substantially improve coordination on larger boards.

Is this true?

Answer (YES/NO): YES